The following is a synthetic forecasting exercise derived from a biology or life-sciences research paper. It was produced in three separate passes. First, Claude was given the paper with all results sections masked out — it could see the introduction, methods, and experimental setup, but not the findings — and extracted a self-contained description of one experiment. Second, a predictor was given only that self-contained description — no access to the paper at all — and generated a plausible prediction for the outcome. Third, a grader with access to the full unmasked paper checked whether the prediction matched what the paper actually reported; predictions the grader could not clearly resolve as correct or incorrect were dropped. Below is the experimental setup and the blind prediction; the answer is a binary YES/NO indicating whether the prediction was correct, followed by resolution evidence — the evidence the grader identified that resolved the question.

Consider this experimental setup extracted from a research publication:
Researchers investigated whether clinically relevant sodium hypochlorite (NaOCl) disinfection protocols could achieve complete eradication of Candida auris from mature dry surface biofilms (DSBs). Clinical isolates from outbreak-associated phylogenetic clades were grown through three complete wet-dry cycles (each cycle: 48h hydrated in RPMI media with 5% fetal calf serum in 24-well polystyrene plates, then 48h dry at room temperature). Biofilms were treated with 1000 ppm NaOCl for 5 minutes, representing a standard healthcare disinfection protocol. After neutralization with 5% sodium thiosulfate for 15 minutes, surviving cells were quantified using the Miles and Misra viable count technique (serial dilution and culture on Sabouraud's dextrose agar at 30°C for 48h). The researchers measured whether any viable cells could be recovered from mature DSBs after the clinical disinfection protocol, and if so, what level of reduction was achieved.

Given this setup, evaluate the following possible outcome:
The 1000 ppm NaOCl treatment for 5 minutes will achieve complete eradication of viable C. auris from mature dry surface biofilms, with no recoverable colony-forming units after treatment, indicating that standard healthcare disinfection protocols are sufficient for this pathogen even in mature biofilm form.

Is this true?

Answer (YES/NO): NO